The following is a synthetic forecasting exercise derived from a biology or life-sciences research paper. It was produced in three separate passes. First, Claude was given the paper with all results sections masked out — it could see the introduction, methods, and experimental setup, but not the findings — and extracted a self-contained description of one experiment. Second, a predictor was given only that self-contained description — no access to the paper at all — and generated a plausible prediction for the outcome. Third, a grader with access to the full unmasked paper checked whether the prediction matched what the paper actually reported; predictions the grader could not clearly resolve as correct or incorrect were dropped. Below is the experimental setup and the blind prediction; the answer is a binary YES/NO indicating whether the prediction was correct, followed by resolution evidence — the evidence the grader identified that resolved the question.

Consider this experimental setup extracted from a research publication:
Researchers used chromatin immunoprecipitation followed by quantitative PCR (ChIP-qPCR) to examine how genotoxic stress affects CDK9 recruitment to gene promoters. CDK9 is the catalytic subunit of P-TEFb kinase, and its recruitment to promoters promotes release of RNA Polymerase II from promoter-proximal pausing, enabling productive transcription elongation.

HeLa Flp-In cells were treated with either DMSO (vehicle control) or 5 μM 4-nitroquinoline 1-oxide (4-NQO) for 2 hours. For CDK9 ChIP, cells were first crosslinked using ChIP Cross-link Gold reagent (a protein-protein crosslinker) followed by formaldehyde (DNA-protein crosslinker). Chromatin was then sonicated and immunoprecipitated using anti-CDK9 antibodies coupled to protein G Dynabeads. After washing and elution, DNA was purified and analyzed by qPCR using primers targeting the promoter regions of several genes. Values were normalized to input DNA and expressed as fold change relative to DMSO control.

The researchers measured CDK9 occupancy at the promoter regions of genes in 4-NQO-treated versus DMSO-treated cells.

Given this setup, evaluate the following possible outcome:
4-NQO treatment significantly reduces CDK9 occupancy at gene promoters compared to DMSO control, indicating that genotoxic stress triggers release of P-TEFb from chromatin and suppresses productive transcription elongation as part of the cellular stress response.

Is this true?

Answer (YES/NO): NO